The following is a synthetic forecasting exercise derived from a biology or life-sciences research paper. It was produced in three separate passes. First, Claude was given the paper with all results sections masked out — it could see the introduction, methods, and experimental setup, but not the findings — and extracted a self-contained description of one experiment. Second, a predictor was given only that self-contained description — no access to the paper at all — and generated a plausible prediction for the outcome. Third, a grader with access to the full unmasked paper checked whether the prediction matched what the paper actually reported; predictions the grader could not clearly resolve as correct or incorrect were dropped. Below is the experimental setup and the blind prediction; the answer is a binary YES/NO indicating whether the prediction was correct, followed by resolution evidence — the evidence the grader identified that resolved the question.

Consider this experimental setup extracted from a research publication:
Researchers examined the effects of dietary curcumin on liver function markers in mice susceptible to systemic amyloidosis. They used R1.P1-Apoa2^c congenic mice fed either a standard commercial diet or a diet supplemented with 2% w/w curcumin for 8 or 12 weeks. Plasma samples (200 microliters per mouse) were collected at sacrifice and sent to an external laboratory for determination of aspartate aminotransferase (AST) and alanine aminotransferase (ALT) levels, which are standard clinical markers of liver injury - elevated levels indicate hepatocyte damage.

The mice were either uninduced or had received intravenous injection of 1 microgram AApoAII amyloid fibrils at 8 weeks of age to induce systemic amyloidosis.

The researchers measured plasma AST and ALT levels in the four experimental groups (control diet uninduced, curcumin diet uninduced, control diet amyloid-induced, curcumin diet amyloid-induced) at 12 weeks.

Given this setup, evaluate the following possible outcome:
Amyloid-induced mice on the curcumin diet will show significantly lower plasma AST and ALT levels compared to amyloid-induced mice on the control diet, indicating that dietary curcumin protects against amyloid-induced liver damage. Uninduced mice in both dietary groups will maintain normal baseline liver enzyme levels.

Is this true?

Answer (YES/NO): NO